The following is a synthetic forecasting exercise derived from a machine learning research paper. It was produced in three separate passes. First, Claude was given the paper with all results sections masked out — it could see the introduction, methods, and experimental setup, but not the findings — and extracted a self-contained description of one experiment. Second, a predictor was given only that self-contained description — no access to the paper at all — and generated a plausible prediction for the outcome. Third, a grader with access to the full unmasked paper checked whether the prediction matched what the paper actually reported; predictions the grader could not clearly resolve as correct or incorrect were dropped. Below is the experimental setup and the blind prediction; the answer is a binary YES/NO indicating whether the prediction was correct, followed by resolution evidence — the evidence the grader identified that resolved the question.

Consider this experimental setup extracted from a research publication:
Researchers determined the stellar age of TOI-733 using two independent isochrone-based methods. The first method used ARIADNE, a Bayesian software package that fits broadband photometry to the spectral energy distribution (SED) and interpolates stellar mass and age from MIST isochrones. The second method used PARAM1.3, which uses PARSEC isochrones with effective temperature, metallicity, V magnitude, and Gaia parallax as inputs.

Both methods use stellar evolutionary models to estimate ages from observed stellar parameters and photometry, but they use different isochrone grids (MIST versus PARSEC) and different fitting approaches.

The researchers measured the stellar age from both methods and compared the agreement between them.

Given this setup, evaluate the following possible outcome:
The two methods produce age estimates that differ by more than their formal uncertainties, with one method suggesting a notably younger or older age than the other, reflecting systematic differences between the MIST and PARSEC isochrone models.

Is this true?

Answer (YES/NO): NO